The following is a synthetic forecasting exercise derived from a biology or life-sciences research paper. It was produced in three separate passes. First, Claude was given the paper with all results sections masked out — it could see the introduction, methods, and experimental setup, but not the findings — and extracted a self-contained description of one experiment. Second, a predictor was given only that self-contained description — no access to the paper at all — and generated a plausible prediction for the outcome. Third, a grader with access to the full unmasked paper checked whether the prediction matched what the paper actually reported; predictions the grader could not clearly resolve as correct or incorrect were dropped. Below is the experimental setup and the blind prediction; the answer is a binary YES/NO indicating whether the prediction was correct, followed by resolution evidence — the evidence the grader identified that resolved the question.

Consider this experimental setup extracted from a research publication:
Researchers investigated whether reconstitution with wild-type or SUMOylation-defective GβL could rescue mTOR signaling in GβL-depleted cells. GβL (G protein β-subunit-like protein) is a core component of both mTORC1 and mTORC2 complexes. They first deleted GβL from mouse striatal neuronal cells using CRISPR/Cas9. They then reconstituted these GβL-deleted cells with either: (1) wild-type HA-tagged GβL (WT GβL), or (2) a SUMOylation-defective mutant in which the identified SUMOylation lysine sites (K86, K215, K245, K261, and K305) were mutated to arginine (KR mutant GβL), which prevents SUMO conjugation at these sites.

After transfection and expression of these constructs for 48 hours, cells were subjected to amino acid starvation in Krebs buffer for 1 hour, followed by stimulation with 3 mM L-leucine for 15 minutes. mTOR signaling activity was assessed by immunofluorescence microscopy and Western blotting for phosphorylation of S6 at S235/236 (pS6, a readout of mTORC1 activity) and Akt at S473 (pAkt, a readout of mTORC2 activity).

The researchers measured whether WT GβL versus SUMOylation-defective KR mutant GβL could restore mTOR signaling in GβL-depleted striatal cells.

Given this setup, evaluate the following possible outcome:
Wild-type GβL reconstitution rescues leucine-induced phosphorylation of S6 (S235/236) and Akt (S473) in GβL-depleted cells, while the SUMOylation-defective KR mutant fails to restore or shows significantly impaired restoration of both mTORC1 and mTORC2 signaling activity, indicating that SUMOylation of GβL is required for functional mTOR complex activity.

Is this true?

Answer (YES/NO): YES